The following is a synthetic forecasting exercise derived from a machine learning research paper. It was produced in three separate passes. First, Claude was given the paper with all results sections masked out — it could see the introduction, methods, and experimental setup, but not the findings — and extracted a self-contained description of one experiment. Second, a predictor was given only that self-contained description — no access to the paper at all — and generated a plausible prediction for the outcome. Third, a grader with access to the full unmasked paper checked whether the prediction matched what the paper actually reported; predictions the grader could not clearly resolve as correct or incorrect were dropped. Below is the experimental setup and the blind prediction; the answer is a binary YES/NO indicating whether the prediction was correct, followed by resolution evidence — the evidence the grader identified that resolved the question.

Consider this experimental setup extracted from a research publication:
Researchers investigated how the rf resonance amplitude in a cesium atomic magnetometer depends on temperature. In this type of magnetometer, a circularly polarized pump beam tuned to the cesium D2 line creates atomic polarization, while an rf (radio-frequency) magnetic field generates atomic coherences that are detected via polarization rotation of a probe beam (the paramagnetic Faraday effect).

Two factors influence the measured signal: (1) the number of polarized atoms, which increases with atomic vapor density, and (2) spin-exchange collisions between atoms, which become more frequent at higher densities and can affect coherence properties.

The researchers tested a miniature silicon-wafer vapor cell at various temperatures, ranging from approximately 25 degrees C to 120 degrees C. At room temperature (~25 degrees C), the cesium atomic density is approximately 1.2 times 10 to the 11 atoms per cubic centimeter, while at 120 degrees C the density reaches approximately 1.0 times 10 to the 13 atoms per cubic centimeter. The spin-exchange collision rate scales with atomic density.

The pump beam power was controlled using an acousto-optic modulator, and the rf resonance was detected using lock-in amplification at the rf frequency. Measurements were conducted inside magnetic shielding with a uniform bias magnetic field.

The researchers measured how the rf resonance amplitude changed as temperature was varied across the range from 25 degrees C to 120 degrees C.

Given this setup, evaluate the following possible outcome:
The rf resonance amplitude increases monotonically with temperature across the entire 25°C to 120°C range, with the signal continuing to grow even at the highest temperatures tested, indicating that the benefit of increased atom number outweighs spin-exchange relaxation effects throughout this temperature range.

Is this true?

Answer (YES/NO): NO